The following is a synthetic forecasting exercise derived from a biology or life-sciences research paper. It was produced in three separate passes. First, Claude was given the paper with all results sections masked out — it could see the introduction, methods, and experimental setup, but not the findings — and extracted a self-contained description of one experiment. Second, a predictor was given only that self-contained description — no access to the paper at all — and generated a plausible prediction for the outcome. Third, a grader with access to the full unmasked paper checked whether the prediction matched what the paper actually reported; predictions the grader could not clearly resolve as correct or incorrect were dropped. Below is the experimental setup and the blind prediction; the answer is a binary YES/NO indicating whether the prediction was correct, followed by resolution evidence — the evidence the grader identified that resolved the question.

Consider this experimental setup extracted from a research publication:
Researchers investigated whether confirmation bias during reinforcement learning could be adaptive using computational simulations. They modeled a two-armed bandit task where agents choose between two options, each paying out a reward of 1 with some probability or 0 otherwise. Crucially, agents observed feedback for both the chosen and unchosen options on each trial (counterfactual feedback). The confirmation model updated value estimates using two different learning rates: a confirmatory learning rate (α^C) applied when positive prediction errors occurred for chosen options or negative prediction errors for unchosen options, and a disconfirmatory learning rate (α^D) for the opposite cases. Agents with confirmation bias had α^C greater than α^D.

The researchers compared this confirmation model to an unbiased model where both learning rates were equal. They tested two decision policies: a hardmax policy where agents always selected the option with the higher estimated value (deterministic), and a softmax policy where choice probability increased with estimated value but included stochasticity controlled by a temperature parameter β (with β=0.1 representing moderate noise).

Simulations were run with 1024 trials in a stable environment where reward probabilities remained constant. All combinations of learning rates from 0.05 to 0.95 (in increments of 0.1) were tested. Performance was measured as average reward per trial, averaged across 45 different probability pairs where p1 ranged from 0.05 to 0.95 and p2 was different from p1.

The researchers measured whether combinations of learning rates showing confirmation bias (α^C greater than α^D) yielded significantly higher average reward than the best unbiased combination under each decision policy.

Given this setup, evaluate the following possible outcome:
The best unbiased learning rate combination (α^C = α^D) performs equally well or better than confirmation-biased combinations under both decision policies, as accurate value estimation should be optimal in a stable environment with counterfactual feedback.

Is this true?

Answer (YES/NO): NO